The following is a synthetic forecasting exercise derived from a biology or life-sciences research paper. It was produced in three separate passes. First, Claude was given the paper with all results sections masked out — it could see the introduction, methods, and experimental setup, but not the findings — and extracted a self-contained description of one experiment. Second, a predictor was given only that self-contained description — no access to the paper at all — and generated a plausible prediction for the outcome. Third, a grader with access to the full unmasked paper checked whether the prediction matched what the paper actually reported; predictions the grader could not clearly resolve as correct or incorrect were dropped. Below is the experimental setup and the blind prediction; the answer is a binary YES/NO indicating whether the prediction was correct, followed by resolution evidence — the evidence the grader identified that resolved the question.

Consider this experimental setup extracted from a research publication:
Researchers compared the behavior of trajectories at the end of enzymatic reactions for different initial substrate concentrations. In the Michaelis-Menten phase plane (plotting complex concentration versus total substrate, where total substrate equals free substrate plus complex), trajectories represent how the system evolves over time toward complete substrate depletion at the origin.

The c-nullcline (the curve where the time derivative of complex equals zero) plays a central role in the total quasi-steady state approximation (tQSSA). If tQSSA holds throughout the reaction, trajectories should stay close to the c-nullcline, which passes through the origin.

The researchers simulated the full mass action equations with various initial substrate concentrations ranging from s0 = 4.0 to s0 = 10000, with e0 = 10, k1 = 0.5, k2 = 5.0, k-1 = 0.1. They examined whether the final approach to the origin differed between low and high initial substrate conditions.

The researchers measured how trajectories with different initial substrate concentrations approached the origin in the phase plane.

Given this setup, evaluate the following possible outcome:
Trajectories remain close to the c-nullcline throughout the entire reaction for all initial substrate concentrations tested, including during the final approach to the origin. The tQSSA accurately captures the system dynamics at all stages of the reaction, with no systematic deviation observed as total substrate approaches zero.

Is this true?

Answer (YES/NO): NO